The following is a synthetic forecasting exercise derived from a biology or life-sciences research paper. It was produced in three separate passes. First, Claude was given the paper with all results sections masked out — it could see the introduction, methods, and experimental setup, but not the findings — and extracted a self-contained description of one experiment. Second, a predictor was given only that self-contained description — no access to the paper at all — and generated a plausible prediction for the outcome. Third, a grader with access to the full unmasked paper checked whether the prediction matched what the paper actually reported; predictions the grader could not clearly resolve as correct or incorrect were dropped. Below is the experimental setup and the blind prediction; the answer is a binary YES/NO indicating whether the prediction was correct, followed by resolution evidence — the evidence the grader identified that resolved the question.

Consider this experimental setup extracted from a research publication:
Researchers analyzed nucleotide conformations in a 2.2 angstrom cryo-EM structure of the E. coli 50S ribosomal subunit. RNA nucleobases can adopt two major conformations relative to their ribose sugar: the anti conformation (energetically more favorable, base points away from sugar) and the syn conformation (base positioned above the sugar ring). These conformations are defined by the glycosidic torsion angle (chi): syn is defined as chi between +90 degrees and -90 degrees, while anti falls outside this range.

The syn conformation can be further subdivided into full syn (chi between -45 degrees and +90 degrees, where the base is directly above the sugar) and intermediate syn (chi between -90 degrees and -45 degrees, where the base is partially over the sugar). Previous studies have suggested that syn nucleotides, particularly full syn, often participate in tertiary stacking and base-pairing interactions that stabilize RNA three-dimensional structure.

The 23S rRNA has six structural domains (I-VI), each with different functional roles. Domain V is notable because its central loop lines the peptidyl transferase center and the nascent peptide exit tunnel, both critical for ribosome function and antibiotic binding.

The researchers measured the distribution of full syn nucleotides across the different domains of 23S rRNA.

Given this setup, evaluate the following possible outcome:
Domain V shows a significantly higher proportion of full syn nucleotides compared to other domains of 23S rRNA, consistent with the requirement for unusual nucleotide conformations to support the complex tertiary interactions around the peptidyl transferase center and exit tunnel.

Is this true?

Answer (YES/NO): NO